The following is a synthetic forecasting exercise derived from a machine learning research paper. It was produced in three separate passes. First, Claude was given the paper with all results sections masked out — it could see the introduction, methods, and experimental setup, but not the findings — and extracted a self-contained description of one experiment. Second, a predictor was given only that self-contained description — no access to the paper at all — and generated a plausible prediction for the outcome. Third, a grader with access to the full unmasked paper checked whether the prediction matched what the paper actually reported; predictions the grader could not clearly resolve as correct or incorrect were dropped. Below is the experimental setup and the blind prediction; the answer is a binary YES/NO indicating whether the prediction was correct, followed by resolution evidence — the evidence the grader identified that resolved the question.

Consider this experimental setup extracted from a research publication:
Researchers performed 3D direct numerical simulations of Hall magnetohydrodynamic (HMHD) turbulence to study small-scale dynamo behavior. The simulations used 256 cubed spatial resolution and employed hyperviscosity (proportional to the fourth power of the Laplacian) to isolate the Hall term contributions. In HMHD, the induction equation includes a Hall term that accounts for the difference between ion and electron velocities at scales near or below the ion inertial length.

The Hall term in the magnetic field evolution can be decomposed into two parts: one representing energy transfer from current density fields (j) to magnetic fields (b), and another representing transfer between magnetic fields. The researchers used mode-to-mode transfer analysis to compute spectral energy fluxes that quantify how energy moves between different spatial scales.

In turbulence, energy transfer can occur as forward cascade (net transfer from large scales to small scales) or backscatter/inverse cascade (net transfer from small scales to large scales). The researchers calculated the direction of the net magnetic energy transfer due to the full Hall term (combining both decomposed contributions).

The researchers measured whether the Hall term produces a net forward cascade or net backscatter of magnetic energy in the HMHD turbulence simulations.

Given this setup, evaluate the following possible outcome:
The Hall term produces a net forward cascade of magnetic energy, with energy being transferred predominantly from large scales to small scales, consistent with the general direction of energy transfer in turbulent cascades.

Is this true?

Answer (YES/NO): NO